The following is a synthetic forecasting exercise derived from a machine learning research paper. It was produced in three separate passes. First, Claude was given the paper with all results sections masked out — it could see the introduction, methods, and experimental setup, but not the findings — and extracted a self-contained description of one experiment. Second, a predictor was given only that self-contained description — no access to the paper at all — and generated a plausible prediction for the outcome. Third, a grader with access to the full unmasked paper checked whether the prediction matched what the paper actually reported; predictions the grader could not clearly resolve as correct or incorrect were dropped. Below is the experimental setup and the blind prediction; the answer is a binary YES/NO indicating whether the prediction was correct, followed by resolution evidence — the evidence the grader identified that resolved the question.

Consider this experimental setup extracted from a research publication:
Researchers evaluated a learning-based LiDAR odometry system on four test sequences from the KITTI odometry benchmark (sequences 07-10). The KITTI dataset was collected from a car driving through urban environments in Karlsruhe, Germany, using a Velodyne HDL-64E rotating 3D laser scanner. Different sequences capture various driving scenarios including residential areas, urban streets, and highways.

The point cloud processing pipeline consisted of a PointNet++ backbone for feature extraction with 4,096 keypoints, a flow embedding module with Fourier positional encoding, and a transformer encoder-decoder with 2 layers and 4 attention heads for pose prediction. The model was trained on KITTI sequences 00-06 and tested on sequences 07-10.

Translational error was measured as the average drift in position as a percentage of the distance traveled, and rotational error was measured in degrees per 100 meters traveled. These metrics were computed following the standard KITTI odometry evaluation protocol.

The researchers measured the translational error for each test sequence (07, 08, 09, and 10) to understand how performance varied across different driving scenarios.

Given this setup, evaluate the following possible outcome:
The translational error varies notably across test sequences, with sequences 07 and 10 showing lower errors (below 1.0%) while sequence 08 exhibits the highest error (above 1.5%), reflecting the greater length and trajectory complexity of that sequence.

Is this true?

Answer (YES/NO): NO